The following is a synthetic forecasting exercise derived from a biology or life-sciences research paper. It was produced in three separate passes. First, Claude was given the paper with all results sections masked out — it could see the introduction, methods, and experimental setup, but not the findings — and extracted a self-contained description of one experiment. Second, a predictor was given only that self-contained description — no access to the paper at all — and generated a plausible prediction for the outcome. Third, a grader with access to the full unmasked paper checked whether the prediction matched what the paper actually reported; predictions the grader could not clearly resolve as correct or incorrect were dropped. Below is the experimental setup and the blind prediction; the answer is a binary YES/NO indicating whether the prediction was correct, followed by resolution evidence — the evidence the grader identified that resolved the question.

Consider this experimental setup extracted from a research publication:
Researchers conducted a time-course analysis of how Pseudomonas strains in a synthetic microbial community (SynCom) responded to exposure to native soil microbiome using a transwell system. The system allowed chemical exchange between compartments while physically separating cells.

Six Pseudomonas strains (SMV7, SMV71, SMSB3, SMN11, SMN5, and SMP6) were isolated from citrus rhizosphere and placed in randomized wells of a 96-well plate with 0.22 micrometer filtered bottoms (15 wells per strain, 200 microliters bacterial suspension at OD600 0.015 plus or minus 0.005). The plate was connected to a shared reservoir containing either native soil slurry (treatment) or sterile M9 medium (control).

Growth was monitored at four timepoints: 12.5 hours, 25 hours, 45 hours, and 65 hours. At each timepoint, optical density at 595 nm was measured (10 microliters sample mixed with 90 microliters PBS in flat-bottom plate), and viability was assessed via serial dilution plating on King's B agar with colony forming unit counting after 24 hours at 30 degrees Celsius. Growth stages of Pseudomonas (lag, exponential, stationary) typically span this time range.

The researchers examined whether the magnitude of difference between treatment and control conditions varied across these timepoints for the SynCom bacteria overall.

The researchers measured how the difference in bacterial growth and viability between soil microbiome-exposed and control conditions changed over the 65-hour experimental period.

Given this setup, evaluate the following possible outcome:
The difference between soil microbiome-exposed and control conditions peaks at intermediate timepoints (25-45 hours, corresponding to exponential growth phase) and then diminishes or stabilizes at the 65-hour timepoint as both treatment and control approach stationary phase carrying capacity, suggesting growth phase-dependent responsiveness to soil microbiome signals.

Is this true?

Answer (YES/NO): NO